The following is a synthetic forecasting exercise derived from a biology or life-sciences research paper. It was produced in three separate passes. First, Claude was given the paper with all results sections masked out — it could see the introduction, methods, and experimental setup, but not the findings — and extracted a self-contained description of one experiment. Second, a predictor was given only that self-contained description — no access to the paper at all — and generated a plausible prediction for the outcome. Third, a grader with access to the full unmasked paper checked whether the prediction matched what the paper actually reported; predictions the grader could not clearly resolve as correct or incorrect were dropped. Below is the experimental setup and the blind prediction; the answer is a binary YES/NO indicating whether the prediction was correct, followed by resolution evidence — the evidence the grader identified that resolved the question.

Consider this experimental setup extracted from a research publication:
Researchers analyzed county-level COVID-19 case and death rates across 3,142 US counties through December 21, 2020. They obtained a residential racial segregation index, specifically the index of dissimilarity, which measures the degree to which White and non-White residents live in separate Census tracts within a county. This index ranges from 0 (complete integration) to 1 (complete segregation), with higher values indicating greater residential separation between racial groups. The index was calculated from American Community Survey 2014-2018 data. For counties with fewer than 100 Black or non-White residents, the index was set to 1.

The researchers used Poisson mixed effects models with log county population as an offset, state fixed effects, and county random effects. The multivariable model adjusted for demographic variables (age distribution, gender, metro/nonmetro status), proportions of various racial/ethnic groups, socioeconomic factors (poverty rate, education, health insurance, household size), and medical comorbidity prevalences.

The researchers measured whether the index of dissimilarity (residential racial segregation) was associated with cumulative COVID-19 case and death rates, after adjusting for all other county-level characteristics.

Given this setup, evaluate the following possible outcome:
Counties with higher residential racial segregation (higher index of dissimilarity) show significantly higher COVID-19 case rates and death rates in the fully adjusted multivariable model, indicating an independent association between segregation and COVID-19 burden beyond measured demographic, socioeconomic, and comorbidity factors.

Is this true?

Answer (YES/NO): YES